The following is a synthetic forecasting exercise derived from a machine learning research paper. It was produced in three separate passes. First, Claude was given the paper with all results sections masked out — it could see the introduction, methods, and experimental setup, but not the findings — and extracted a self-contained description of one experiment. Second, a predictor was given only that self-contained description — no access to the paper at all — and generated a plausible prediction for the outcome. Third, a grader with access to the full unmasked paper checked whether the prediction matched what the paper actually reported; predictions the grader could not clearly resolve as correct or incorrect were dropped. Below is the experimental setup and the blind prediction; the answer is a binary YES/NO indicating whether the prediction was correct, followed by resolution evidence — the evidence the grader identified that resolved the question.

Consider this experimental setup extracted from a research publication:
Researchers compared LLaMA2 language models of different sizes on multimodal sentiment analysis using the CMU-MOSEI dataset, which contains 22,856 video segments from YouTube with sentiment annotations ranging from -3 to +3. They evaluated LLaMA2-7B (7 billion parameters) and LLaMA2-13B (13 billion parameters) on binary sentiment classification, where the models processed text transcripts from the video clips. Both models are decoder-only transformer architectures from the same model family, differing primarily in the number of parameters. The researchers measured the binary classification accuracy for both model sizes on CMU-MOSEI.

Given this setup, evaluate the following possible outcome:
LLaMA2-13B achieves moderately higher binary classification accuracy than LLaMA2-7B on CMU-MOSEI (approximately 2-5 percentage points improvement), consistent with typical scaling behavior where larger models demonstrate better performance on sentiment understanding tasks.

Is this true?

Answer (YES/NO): YES